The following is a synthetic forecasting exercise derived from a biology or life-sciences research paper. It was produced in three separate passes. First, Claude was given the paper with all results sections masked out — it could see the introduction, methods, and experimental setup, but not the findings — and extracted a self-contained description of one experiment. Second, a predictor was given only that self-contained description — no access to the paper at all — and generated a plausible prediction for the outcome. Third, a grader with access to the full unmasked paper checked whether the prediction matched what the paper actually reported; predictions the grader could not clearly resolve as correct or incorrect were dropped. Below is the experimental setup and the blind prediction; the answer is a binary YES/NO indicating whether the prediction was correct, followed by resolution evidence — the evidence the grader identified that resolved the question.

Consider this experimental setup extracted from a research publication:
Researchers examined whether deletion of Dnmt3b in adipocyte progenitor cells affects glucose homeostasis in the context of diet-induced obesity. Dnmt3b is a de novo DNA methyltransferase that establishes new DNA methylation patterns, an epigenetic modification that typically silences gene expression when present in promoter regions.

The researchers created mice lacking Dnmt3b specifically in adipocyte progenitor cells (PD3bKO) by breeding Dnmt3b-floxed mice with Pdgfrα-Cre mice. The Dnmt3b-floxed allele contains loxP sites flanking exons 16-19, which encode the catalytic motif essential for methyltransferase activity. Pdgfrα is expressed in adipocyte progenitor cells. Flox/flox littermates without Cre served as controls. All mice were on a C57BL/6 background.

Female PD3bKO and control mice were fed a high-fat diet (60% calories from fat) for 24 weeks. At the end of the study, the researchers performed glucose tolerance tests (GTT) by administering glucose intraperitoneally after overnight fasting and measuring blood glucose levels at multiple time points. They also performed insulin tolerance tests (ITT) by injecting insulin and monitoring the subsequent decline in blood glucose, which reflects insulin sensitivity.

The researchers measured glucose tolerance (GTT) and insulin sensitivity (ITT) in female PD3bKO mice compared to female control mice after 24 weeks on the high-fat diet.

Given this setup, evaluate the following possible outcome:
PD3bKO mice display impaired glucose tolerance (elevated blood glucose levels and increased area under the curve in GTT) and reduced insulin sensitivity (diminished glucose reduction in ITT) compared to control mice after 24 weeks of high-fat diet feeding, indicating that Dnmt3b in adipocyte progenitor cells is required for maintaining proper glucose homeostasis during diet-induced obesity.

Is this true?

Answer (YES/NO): NO